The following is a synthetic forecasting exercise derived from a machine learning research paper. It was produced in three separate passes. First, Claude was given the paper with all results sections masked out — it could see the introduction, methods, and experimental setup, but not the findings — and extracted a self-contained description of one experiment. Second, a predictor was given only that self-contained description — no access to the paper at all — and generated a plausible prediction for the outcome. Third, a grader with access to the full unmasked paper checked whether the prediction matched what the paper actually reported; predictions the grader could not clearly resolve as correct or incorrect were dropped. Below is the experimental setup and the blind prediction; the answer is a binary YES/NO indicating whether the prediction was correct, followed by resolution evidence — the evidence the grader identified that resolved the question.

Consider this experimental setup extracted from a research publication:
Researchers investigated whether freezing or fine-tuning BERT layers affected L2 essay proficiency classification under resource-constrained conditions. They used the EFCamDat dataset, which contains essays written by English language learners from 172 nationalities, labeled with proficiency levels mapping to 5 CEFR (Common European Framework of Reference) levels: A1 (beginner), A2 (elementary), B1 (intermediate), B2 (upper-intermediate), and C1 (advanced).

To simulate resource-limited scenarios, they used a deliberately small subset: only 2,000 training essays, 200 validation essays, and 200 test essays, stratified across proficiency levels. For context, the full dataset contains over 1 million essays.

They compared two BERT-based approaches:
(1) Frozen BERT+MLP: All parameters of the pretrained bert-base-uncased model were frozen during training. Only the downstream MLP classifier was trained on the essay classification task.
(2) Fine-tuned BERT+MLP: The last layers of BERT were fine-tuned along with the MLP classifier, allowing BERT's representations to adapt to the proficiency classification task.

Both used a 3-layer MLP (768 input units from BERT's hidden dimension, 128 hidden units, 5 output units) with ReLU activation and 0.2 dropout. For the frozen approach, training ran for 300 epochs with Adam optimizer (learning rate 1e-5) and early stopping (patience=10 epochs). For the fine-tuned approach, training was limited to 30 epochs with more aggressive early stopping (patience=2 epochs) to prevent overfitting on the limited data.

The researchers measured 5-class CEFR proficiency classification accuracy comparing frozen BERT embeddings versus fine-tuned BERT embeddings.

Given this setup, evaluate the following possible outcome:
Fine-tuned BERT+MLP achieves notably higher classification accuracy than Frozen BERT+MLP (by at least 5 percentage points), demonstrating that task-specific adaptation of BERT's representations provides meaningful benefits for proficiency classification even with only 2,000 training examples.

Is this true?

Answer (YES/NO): NO